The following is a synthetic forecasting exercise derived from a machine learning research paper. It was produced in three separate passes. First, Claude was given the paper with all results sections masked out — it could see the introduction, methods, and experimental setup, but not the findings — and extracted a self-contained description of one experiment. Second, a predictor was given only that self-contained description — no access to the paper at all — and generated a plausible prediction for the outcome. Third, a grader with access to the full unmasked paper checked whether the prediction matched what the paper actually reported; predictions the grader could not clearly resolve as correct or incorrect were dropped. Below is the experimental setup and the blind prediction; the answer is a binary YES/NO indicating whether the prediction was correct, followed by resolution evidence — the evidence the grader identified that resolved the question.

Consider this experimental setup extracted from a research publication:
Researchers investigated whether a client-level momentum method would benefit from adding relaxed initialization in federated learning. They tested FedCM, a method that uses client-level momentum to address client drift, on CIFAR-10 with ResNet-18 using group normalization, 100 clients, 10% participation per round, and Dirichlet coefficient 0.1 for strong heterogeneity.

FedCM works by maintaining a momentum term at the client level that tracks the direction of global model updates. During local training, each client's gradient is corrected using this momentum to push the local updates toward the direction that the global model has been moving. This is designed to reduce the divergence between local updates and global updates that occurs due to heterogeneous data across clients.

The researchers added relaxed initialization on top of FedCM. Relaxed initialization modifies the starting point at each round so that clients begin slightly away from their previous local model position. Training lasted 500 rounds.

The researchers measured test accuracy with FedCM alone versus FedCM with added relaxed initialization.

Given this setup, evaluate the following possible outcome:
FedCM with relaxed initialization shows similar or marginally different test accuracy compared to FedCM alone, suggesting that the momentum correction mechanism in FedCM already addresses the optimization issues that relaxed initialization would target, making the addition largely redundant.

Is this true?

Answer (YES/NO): YES